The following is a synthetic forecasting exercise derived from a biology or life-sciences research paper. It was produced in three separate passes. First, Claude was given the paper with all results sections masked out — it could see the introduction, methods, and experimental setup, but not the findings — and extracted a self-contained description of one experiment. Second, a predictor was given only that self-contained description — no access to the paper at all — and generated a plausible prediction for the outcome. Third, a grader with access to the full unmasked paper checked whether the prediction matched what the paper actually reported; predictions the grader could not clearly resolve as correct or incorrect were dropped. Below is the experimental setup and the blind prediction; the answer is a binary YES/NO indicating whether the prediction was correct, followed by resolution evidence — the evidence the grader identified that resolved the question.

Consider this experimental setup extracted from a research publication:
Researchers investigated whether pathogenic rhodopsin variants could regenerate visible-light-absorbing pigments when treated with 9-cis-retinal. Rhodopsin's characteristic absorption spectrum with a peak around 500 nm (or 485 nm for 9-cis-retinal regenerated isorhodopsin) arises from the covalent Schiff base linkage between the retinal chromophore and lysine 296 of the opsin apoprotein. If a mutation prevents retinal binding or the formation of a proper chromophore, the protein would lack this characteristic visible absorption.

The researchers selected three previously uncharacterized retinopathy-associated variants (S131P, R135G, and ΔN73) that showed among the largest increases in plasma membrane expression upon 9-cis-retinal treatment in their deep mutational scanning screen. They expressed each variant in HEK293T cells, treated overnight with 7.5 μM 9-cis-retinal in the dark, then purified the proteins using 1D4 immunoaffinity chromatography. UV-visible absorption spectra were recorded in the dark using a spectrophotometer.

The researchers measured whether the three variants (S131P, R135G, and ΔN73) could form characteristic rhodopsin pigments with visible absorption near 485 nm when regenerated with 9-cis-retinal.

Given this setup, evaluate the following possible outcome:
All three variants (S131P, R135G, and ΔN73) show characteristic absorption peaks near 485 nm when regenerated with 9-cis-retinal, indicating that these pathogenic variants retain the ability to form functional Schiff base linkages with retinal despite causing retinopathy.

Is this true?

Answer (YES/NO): NO